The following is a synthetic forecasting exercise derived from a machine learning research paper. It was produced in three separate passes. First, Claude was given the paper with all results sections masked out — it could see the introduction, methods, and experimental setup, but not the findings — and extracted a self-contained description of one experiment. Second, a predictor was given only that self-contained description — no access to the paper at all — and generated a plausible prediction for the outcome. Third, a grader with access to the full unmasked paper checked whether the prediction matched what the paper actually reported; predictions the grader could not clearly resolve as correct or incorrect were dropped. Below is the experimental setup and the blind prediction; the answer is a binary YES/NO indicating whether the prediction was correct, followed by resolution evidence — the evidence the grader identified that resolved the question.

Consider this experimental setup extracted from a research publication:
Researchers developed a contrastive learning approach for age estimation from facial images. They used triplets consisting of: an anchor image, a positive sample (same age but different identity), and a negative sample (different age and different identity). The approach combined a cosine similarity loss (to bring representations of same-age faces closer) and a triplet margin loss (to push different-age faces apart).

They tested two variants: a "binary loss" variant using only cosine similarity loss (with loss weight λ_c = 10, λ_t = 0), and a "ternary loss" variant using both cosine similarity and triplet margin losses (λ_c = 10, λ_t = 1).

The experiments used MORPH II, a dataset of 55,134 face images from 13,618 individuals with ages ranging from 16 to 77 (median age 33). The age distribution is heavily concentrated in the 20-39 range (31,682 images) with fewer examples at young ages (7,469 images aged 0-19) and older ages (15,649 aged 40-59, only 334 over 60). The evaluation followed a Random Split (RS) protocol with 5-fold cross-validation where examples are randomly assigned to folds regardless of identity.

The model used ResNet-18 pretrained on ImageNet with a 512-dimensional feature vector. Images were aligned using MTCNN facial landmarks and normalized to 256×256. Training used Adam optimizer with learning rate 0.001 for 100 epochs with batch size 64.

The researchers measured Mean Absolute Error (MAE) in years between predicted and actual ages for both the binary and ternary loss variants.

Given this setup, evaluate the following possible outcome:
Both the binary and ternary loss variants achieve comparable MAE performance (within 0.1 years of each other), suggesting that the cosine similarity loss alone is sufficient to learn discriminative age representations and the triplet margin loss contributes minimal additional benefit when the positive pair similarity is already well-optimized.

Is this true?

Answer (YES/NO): YES